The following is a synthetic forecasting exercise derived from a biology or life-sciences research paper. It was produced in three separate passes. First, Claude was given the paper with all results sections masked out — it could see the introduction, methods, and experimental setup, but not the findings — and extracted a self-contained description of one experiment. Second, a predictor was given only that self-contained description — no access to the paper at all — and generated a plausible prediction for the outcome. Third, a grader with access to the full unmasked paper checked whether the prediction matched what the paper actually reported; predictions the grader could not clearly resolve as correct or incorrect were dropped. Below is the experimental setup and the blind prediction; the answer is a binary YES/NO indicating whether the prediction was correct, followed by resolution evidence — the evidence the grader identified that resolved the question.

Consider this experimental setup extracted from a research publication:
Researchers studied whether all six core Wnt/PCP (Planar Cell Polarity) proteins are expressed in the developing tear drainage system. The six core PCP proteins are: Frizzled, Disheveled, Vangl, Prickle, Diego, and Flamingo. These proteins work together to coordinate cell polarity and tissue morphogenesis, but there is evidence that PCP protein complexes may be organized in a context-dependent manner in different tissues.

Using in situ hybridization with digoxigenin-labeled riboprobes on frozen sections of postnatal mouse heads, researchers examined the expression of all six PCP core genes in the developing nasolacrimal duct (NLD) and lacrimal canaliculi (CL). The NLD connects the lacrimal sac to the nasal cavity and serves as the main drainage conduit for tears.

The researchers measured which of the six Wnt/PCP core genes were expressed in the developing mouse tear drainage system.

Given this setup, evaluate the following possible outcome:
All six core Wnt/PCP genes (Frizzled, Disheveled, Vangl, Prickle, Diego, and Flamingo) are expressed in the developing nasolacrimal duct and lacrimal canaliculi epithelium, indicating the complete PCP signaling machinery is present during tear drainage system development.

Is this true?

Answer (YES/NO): NO